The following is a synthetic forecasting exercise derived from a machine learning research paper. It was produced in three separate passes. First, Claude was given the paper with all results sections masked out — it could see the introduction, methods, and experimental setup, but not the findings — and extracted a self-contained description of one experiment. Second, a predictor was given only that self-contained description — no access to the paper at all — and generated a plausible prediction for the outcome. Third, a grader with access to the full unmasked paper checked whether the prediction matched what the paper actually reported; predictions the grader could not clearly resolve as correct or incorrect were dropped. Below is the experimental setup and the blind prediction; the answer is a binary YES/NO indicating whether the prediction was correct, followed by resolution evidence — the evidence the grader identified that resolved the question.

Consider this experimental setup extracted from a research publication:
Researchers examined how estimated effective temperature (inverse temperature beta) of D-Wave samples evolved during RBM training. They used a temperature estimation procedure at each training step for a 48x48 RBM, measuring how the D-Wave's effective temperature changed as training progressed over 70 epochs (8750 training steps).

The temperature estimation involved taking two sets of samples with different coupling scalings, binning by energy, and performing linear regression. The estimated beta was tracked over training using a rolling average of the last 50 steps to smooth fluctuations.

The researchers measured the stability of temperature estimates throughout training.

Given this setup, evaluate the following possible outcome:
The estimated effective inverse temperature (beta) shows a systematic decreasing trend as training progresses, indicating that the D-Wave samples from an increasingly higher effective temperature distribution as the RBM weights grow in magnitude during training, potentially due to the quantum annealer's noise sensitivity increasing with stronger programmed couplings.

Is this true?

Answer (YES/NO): NO